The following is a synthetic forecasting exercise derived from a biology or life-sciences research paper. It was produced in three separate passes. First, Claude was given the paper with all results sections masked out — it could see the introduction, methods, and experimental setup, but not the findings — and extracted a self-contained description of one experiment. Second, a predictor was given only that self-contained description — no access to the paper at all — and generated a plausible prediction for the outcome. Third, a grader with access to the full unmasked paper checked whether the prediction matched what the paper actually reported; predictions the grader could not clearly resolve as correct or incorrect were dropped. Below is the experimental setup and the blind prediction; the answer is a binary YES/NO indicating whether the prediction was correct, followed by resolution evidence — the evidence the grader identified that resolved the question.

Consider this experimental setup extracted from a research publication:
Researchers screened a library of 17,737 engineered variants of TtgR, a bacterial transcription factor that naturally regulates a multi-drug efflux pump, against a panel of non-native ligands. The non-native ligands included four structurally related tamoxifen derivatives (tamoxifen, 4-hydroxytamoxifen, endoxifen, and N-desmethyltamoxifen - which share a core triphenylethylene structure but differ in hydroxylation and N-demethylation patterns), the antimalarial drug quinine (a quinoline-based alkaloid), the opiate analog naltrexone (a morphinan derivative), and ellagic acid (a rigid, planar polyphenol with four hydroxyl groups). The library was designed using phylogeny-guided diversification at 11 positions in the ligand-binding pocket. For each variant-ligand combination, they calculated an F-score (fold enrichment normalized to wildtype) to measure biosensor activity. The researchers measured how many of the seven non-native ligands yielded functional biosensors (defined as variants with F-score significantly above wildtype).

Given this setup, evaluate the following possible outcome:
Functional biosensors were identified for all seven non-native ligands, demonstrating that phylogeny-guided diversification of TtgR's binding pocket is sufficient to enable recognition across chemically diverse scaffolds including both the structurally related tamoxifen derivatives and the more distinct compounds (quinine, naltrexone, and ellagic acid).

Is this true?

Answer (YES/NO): NO